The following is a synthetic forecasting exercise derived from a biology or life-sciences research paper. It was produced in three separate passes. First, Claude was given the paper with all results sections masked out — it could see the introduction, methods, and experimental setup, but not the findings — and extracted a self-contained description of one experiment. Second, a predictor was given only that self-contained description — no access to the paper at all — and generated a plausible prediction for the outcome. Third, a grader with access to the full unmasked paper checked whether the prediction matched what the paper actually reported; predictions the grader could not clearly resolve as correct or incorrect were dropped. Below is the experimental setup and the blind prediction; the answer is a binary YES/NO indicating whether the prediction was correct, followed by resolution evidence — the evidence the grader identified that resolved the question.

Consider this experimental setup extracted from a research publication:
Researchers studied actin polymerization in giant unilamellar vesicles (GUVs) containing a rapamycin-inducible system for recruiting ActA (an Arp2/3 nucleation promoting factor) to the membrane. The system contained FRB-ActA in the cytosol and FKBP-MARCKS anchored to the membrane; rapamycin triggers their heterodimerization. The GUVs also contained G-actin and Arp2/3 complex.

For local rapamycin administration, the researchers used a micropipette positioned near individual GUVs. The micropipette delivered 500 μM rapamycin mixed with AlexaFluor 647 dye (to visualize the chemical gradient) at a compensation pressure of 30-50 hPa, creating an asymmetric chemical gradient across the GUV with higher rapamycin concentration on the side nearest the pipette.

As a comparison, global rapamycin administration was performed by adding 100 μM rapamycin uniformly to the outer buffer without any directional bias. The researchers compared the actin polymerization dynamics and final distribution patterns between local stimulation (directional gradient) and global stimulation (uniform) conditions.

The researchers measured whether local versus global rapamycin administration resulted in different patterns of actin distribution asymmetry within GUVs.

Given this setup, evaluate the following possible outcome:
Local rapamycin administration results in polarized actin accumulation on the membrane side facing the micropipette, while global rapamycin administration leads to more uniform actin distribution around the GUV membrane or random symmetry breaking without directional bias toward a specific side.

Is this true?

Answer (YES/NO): YES